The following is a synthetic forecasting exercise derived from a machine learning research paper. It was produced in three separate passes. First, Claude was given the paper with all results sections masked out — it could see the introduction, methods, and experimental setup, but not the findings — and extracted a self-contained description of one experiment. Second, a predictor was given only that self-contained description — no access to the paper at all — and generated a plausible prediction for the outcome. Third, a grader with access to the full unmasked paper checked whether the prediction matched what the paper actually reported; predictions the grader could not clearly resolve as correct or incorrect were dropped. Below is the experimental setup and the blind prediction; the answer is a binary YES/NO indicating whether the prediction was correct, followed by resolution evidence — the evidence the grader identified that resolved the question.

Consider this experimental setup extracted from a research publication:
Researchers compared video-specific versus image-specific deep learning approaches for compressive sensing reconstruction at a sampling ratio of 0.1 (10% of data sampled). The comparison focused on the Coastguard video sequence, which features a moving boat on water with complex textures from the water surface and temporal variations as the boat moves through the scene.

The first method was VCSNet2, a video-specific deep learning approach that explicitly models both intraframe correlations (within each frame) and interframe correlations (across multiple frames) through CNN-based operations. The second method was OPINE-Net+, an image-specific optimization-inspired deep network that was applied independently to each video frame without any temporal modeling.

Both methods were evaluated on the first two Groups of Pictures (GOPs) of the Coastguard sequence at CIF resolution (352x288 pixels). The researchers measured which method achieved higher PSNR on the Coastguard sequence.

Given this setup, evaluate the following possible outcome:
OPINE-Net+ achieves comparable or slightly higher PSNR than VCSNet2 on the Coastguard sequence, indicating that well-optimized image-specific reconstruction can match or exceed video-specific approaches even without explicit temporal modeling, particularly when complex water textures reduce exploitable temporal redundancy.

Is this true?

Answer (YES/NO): YES